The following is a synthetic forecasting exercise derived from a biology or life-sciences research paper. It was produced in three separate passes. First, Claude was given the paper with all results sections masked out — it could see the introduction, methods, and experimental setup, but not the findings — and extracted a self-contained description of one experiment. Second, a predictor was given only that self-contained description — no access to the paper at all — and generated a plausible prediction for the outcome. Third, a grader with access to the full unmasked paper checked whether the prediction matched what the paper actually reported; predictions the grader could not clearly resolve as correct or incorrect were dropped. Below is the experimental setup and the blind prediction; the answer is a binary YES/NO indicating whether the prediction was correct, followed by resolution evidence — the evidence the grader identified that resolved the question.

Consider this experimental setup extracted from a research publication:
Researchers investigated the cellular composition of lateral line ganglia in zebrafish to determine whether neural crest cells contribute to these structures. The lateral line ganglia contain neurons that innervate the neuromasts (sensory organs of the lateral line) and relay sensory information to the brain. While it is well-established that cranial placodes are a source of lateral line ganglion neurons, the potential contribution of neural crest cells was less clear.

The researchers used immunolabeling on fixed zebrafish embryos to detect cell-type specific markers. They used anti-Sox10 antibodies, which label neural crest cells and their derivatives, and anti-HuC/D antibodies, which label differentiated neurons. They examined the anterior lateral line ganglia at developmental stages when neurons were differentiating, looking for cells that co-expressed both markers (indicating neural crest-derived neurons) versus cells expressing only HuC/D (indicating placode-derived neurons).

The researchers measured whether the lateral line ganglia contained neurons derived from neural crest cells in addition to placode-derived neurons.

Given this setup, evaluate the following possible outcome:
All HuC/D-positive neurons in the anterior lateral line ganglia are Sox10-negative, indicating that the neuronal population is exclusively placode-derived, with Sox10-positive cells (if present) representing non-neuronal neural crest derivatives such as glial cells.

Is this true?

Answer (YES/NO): NO